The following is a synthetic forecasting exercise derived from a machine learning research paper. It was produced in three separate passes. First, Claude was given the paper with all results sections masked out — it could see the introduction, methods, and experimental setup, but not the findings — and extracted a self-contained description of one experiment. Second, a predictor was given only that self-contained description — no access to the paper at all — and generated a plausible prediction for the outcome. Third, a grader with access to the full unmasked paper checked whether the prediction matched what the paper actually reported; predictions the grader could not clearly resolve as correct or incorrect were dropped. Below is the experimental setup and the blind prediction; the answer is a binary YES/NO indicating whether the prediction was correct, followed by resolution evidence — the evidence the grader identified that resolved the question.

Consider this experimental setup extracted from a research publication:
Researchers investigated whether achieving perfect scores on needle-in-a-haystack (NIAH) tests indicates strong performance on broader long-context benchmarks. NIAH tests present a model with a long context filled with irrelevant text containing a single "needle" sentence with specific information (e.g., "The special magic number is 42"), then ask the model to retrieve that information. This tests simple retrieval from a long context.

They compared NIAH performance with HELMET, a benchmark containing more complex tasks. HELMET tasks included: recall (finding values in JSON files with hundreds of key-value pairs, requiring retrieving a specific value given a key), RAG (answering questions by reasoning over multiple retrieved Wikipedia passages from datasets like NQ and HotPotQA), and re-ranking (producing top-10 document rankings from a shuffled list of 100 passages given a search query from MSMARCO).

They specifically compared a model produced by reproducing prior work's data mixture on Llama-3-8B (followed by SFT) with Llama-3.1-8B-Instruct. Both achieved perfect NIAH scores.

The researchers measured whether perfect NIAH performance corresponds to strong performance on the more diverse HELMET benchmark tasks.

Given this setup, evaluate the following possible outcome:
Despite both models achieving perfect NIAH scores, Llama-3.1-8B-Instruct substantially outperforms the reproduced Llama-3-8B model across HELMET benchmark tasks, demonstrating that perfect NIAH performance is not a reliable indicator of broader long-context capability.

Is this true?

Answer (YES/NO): YES